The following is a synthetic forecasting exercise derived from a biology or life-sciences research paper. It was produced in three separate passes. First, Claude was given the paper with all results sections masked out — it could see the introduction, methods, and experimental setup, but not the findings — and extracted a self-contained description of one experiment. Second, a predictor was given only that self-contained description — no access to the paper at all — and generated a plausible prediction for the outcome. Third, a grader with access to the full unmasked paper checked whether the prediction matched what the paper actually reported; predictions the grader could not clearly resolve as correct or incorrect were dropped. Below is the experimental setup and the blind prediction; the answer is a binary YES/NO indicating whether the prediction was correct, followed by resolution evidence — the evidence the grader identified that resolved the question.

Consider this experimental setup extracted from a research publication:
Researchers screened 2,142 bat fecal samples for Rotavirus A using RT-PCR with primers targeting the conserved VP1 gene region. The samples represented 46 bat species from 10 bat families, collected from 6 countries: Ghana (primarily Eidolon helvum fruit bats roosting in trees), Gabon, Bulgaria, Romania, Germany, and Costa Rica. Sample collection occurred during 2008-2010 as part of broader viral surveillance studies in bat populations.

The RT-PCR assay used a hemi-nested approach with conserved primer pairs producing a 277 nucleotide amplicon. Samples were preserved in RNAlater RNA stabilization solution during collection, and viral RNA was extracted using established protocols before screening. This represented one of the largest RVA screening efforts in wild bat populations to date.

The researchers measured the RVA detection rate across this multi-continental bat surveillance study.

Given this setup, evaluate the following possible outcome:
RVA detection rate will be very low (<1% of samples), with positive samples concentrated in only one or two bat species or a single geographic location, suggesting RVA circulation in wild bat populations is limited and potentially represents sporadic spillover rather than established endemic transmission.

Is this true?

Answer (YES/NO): NO